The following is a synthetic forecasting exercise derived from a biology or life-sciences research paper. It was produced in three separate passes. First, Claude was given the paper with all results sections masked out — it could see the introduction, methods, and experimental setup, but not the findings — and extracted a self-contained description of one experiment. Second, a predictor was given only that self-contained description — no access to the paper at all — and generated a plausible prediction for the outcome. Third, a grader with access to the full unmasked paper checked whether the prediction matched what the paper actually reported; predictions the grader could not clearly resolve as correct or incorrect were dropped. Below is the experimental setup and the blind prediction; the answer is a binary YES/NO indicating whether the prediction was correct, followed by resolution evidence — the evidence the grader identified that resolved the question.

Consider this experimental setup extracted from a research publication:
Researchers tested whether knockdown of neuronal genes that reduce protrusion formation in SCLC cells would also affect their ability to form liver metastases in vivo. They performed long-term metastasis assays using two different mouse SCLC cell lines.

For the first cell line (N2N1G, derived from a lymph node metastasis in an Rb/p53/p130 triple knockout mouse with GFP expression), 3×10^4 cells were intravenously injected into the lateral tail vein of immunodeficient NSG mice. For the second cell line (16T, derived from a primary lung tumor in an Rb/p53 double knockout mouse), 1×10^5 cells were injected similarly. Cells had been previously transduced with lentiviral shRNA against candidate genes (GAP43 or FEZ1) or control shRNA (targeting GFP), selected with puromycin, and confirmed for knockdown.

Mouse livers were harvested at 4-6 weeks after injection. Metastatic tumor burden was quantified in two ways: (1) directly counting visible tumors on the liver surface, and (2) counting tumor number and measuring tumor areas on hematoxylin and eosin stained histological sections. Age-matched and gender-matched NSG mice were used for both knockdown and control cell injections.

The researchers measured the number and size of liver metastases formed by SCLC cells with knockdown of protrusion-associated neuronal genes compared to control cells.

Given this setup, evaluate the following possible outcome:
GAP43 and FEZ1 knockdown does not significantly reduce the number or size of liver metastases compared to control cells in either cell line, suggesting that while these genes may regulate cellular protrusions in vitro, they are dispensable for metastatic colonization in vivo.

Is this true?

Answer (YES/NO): NO